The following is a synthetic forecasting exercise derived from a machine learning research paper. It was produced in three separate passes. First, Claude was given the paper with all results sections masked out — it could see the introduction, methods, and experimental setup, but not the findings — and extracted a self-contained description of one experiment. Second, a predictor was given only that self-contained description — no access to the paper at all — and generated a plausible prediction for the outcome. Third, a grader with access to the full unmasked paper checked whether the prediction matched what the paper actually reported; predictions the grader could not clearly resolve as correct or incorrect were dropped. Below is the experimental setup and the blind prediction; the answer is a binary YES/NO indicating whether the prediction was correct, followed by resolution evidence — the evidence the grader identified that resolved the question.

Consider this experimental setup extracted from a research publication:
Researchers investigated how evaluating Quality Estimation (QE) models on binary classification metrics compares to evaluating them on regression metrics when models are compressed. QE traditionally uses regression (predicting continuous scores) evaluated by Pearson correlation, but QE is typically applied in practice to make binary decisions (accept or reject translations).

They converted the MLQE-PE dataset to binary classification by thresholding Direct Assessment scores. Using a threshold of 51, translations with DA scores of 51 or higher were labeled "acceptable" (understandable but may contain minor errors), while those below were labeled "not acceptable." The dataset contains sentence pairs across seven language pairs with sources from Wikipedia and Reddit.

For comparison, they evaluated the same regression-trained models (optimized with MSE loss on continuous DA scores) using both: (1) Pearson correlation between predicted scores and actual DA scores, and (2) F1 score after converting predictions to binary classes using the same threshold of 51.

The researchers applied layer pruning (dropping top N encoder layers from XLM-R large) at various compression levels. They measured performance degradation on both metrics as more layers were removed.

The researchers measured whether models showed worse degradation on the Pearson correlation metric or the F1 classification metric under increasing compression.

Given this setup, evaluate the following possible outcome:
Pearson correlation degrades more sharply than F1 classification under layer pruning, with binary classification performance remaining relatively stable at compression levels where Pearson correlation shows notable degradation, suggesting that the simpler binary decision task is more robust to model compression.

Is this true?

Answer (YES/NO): YES